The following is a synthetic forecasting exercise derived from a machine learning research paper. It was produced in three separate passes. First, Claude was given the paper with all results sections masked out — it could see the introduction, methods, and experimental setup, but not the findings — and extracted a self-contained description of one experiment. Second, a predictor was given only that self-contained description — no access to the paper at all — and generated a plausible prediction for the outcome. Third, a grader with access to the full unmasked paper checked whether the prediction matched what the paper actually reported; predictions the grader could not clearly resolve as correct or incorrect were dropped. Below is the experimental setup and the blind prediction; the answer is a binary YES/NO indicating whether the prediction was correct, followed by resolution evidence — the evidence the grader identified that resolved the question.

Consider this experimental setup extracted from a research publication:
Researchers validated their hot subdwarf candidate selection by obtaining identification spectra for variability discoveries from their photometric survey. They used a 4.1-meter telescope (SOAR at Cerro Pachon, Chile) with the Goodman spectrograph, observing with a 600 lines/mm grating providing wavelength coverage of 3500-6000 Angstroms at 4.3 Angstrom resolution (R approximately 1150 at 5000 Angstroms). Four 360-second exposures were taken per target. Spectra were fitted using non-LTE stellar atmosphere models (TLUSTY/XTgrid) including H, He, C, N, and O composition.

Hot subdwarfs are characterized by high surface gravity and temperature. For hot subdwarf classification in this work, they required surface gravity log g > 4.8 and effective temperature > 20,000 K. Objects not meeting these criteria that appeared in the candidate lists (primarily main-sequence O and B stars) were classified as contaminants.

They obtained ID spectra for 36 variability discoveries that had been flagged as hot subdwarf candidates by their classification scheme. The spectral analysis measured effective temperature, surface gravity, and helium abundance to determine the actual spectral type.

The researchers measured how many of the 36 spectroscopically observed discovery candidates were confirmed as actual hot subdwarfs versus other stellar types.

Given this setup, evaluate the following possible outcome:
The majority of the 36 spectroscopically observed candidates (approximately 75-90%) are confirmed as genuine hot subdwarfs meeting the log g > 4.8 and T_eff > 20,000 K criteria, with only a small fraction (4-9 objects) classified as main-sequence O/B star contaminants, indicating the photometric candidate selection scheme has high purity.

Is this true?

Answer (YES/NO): NO